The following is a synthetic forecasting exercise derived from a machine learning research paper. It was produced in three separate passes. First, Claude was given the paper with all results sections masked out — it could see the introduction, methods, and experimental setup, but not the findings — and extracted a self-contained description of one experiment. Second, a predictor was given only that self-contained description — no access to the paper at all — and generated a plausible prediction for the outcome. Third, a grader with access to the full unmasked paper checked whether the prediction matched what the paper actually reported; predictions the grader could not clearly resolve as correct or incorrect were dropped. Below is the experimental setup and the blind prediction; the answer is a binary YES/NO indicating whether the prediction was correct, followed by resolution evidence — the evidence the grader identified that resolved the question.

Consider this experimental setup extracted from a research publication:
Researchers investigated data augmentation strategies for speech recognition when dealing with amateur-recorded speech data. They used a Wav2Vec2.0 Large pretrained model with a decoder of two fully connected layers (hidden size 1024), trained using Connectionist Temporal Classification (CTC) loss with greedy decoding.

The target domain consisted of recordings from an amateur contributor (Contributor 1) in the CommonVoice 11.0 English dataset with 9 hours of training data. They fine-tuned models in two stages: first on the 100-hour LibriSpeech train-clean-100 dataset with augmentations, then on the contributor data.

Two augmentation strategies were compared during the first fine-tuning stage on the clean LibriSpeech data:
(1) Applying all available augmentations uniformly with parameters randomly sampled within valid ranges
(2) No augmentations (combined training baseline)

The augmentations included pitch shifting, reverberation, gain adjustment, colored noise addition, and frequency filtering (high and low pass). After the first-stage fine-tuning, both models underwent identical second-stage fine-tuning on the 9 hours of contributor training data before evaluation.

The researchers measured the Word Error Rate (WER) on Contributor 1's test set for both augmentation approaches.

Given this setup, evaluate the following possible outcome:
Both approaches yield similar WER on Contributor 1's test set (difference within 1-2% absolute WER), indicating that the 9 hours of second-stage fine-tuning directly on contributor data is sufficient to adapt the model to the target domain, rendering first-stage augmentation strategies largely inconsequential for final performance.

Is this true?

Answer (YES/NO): YES